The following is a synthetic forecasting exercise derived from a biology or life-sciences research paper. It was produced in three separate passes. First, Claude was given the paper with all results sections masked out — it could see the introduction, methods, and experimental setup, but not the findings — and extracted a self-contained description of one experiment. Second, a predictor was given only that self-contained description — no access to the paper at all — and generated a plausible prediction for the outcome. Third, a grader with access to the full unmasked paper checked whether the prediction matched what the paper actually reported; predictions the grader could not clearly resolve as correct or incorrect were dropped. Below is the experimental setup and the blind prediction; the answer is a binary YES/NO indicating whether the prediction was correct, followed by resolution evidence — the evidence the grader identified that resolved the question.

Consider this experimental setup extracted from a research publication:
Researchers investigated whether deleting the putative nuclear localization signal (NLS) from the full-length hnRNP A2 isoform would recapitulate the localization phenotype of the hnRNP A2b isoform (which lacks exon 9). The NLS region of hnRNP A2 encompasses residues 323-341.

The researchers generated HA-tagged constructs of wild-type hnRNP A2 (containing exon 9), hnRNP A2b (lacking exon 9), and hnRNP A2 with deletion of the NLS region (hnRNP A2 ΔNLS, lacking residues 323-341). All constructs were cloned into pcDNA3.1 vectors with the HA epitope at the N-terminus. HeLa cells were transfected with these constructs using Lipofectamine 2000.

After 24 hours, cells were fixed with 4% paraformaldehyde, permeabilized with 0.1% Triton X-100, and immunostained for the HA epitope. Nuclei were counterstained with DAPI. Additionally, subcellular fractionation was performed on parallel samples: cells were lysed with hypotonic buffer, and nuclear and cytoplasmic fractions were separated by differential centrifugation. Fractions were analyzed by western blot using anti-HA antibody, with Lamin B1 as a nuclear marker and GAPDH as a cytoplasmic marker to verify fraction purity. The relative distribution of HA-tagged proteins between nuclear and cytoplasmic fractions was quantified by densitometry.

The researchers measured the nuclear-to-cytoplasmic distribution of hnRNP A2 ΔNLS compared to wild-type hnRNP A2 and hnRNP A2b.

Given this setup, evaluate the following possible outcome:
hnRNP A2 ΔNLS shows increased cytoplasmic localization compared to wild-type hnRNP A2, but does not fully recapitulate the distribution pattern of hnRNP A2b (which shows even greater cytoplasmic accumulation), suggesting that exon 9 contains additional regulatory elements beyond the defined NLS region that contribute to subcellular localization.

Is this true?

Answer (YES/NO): NO